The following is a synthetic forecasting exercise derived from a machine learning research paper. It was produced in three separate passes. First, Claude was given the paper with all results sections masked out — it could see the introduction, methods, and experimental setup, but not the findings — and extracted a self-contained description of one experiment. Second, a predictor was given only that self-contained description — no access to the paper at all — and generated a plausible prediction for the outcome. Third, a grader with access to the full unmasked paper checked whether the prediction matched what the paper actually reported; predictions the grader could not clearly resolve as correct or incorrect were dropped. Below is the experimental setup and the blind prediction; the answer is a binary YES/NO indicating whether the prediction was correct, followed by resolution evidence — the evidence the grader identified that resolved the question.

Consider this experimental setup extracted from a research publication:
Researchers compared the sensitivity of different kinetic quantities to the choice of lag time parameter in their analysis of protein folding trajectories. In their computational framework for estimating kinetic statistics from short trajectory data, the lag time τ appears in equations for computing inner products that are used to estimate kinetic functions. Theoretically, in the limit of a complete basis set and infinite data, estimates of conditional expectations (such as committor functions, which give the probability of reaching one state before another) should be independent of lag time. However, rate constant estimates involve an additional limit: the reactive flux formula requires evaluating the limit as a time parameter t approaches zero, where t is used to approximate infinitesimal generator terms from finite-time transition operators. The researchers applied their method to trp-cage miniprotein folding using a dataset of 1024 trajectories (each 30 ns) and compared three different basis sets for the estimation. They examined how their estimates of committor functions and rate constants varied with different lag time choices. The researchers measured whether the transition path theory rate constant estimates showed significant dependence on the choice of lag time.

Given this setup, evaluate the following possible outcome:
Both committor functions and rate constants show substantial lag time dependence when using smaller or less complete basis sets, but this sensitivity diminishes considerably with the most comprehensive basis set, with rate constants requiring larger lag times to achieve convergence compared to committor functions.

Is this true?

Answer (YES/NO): NO